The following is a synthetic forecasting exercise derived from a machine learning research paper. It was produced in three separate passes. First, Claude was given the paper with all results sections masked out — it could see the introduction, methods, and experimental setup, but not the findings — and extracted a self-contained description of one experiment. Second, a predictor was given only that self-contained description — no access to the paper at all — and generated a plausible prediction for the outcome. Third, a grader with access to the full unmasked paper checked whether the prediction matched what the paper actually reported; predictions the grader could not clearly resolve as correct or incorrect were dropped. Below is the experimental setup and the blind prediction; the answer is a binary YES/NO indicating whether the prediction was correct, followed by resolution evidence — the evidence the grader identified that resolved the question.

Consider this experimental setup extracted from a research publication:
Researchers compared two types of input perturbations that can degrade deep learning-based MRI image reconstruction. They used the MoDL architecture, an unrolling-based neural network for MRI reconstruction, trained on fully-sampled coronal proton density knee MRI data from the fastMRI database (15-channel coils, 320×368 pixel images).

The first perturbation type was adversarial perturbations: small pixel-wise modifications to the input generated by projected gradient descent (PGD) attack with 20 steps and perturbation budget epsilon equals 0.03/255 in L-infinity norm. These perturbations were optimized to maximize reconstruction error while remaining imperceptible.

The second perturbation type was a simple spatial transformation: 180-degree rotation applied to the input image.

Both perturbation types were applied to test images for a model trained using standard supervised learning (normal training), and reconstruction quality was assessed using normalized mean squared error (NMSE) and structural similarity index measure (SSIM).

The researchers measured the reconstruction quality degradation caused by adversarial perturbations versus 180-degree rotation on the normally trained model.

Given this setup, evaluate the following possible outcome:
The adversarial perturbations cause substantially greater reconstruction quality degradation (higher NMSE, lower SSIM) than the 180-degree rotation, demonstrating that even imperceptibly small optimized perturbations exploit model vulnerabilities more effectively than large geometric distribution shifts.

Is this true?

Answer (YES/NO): NO